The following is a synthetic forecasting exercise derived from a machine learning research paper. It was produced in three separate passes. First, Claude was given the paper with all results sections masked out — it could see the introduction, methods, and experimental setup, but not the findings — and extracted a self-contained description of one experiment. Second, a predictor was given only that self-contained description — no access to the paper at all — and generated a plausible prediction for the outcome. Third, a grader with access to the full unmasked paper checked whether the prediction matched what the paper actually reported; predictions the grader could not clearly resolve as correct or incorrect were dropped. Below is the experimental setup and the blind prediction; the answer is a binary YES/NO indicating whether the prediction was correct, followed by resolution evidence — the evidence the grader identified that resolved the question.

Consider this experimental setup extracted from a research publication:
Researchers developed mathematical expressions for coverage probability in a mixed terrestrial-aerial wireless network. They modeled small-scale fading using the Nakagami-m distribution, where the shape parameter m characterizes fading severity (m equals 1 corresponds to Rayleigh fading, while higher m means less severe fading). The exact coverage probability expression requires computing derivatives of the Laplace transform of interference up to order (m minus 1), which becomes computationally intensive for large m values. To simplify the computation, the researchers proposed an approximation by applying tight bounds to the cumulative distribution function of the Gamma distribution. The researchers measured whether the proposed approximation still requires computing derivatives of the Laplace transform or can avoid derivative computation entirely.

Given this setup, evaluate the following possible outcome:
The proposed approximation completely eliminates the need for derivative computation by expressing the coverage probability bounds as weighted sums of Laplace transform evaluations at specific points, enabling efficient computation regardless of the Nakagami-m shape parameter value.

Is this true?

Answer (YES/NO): YES